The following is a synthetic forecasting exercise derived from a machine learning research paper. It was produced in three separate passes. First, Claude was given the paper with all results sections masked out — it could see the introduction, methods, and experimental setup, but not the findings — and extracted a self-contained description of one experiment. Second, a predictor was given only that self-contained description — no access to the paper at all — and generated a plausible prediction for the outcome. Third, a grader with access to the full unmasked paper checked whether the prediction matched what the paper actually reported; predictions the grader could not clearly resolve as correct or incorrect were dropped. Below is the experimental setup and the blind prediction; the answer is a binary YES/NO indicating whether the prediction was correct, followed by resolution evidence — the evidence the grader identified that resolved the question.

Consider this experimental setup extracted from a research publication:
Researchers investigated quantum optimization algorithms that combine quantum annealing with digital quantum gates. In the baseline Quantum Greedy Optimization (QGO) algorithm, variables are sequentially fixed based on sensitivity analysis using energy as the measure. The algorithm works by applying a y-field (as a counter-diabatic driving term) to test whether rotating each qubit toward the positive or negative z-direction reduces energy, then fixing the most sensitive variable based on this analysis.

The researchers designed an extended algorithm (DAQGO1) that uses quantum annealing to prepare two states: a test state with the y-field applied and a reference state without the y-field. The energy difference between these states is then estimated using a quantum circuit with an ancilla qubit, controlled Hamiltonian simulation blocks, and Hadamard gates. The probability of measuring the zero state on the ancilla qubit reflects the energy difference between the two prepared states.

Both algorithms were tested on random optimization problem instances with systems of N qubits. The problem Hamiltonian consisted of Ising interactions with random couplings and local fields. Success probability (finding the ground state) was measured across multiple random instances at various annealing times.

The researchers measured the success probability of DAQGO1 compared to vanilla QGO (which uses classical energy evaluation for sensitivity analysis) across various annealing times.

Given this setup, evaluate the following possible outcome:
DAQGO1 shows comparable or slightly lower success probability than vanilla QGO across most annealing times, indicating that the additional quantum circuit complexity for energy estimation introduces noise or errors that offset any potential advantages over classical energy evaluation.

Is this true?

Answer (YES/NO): NO